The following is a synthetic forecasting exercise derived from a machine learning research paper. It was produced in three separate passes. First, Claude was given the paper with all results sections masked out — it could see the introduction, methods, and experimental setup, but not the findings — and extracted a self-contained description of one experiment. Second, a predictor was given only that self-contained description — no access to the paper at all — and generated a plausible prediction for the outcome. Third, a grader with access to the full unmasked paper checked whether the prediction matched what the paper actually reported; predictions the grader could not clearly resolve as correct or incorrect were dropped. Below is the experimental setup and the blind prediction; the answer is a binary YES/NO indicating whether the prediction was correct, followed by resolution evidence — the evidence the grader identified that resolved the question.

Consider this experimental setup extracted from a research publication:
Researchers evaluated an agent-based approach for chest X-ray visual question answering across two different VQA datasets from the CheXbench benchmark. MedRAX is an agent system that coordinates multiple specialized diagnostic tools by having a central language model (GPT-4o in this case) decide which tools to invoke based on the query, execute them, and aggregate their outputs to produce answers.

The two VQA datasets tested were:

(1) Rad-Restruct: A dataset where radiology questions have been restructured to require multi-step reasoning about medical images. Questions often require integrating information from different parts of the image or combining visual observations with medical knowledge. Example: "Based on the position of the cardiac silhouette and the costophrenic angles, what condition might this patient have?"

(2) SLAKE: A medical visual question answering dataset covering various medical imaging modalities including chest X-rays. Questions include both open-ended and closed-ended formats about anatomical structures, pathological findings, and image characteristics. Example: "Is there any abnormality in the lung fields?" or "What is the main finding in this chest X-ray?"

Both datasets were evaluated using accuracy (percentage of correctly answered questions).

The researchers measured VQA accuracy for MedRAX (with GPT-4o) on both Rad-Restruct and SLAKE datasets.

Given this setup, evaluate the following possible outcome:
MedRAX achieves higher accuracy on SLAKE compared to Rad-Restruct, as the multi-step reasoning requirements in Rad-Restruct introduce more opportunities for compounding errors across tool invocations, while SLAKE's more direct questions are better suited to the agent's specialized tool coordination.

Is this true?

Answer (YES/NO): YES